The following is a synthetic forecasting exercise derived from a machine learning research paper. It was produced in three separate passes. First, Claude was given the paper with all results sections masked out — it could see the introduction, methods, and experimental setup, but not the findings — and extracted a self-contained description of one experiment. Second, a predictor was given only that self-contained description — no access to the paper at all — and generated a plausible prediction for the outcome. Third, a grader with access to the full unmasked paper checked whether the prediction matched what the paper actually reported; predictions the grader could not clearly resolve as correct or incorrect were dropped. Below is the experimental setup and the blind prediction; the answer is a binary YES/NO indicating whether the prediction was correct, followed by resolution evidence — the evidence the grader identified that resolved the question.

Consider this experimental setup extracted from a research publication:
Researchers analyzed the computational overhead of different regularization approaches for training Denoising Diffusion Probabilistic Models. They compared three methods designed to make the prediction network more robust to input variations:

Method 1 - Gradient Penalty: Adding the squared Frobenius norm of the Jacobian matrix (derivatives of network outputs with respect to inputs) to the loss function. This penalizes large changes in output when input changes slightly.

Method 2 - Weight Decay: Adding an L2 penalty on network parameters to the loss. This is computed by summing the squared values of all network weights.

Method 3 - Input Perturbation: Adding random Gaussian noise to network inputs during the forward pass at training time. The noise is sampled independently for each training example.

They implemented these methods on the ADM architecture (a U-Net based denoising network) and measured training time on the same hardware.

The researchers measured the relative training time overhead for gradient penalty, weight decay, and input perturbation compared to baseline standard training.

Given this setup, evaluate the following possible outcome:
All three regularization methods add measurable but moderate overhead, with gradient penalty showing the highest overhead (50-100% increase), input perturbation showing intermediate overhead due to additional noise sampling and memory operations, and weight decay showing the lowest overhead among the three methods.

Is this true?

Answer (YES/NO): NO